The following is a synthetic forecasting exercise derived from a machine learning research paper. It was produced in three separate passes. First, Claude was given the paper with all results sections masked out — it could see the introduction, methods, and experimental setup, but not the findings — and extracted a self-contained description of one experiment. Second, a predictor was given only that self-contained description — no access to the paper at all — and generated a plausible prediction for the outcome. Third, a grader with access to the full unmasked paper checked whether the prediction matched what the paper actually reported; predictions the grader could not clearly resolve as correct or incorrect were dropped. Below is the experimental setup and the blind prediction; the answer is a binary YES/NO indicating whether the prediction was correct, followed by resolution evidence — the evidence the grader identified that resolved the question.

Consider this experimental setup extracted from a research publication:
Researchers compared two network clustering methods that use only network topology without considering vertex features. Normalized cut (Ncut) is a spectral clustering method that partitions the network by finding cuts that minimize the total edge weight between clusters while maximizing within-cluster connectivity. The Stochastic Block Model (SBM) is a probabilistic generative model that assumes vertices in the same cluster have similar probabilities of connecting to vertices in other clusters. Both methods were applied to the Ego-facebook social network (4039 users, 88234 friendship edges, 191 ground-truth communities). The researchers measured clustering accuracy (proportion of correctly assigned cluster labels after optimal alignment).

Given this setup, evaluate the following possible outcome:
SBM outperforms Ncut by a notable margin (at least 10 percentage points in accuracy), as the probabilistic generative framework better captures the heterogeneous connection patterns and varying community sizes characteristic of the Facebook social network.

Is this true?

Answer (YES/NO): NO